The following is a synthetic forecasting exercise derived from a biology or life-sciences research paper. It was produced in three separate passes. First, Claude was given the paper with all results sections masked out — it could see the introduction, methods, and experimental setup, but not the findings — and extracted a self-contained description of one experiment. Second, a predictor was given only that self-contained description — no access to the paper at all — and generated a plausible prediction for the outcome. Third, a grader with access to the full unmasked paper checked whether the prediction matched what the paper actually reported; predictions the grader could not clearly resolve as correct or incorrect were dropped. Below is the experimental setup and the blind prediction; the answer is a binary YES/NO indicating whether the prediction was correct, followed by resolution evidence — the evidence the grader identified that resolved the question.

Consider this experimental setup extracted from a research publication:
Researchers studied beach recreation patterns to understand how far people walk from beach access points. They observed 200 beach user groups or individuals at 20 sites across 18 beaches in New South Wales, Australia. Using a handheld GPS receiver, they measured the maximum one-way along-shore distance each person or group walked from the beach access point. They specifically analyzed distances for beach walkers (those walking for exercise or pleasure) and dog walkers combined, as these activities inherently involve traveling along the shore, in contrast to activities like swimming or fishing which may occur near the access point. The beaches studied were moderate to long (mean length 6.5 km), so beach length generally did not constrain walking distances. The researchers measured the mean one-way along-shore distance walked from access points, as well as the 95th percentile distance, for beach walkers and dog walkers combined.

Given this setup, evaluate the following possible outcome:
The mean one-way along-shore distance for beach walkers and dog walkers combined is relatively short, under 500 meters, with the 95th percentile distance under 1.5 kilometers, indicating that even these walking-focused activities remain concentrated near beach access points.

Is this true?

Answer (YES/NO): NO